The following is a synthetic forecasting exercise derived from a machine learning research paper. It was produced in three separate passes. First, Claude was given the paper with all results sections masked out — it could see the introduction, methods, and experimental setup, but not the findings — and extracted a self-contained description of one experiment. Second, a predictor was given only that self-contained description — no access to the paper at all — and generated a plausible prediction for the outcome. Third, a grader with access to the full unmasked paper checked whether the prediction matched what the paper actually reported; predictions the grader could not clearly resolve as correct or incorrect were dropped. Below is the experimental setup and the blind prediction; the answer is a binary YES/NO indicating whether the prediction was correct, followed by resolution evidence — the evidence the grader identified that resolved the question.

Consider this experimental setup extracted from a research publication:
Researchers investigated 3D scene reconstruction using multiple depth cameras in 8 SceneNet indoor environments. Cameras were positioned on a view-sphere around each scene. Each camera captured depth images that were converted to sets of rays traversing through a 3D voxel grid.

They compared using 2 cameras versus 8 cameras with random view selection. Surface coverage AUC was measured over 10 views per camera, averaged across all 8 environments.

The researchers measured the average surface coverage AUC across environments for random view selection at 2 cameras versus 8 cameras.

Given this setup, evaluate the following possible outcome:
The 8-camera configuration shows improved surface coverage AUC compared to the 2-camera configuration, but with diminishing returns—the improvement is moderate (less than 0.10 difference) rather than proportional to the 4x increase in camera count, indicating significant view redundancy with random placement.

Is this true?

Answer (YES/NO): NO